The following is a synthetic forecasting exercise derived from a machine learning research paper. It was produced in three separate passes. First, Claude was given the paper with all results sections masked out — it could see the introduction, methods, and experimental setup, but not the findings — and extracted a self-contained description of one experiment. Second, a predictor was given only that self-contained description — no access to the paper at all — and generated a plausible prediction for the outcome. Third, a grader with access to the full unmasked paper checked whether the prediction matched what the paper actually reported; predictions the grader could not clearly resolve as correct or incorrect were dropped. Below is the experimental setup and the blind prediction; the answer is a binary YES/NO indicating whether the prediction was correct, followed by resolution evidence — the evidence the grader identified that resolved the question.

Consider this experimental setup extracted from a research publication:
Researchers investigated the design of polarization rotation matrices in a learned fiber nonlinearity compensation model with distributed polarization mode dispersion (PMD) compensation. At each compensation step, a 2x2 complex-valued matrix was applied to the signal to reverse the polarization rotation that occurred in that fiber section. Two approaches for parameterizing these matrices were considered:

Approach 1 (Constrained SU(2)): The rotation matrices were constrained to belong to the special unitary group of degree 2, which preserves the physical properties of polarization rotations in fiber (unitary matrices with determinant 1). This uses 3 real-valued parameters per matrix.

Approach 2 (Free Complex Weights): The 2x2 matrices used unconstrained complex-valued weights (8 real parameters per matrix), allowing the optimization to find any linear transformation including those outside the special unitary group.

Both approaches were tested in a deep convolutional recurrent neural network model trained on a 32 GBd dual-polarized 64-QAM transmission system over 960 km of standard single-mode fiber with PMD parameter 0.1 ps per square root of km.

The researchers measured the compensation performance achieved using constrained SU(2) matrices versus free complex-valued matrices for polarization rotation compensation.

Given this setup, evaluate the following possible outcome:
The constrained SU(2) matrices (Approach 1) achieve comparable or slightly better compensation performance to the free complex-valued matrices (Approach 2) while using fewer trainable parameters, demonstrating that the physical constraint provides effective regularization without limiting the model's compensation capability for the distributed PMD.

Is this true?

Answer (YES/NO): NO